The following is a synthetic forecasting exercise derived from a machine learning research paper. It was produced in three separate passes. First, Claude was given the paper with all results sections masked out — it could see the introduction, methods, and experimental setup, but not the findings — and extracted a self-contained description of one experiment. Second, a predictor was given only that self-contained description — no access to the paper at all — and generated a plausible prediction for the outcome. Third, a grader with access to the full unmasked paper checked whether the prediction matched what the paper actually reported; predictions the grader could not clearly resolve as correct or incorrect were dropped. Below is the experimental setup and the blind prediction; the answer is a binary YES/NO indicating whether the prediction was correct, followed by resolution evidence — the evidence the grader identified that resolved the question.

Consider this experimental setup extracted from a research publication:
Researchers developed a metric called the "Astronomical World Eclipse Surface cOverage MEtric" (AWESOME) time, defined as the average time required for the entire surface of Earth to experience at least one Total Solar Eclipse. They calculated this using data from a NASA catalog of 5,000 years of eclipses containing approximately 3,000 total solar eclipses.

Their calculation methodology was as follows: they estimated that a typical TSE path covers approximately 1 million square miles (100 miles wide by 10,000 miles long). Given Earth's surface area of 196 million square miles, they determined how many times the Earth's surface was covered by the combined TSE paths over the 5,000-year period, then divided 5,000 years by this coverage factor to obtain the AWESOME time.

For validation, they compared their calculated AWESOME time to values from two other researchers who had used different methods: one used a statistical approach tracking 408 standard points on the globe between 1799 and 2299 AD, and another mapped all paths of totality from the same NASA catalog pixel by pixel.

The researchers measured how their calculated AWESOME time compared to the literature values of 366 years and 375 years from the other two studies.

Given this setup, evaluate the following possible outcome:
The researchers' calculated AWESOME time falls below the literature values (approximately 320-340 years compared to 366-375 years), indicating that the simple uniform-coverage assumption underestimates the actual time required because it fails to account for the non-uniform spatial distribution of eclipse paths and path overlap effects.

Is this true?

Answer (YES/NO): NO